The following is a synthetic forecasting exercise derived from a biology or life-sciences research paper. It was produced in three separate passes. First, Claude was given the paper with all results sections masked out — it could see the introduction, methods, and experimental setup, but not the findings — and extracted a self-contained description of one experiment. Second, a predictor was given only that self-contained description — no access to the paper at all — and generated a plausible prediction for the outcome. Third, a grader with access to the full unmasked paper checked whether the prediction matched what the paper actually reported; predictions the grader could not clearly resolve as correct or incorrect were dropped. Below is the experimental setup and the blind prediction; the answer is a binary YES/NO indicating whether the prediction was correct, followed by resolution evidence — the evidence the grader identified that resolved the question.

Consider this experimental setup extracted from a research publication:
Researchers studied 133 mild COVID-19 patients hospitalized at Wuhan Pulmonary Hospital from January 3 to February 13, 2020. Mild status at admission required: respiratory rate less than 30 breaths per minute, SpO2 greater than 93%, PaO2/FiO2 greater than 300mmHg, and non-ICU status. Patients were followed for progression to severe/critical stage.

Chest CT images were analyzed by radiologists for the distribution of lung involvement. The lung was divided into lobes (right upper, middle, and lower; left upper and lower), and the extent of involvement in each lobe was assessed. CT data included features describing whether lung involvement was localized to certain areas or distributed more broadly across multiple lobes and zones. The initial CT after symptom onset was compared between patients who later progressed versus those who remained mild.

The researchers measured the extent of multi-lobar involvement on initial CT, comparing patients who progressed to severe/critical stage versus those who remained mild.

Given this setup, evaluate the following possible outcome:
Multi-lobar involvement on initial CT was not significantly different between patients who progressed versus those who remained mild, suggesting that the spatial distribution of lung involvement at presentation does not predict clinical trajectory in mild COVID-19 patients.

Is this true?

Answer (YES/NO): YES